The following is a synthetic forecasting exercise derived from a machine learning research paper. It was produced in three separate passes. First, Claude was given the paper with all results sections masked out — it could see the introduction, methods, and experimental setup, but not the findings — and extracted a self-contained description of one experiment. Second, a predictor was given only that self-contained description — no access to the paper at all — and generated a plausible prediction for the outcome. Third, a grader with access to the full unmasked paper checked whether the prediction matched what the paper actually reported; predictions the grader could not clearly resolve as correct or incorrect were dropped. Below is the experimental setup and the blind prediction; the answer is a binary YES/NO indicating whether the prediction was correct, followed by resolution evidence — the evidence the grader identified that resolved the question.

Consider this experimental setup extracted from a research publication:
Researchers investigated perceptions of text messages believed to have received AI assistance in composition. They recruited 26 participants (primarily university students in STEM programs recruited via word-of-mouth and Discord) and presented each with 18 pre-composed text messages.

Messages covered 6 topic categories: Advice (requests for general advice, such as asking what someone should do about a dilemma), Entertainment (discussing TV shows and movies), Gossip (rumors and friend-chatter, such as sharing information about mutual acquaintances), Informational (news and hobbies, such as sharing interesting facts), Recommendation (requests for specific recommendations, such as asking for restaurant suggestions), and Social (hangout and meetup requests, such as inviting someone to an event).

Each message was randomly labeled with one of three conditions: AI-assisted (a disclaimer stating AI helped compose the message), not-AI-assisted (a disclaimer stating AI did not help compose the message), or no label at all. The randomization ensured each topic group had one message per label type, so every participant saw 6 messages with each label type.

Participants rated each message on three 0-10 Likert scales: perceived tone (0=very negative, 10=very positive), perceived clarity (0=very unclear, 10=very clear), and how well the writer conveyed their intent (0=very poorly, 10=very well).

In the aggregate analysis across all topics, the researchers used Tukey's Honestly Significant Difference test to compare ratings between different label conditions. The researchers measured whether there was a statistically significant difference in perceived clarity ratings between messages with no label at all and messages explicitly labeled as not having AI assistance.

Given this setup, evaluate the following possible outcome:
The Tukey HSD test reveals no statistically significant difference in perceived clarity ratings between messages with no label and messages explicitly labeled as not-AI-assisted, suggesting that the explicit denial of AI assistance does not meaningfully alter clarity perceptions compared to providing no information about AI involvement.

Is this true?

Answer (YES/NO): YES